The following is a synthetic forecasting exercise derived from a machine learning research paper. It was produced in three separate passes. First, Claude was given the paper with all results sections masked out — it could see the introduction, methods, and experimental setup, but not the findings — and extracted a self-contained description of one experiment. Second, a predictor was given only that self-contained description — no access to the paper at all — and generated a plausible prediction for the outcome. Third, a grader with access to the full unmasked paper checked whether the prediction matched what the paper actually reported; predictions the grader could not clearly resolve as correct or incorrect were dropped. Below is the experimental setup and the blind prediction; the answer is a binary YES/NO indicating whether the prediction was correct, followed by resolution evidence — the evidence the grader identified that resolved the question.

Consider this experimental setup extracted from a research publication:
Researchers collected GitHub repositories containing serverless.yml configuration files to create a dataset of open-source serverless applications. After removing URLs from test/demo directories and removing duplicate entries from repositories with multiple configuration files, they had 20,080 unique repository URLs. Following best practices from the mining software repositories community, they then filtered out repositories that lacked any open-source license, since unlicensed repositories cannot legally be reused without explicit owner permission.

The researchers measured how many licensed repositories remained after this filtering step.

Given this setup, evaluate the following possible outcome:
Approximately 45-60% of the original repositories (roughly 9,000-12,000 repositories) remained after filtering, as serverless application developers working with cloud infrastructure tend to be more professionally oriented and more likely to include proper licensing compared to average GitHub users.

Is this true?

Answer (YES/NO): NO